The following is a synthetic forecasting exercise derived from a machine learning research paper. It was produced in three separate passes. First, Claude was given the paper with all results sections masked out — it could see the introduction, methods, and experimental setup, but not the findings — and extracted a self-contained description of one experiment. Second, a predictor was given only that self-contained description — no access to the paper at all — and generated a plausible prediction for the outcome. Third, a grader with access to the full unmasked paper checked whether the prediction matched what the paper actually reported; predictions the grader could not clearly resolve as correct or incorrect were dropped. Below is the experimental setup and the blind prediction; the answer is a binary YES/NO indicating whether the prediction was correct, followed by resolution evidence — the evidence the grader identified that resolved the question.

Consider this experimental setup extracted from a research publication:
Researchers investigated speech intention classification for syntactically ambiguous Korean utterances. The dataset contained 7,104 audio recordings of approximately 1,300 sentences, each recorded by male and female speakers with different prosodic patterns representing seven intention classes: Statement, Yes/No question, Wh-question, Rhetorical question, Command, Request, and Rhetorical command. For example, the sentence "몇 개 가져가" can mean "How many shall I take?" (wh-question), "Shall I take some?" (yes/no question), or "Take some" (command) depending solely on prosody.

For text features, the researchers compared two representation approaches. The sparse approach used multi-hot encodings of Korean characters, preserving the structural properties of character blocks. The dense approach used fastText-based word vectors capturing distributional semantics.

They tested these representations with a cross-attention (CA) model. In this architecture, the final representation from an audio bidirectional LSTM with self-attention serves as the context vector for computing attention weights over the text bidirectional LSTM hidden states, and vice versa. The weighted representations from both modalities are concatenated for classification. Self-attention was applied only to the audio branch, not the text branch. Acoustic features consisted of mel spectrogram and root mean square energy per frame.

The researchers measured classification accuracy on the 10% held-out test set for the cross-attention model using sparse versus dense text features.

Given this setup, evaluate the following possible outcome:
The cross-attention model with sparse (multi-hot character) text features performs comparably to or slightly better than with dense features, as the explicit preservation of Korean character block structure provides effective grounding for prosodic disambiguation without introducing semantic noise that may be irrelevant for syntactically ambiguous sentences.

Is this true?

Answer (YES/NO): NO